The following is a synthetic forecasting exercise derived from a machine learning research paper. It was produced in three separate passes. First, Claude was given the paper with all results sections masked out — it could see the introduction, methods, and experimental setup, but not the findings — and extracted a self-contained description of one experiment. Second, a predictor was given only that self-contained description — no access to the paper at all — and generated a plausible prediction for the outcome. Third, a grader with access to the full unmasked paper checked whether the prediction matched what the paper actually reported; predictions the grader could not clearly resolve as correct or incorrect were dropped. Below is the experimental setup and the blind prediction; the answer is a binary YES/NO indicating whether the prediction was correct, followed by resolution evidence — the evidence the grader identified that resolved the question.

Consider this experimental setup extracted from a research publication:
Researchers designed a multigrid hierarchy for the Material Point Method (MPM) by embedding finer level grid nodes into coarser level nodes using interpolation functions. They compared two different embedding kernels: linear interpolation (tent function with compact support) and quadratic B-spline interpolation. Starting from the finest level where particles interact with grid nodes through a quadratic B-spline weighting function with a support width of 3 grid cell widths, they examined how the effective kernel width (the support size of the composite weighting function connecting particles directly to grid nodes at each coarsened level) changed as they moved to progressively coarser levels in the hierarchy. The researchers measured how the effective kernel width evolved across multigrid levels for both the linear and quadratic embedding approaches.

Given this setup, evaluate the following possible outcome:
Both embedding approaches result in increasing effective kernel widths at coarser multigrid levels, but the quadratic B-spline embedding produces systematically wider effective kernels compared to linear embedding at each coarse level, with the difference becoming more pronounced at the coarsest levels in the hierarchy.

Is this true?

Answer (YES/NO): NO